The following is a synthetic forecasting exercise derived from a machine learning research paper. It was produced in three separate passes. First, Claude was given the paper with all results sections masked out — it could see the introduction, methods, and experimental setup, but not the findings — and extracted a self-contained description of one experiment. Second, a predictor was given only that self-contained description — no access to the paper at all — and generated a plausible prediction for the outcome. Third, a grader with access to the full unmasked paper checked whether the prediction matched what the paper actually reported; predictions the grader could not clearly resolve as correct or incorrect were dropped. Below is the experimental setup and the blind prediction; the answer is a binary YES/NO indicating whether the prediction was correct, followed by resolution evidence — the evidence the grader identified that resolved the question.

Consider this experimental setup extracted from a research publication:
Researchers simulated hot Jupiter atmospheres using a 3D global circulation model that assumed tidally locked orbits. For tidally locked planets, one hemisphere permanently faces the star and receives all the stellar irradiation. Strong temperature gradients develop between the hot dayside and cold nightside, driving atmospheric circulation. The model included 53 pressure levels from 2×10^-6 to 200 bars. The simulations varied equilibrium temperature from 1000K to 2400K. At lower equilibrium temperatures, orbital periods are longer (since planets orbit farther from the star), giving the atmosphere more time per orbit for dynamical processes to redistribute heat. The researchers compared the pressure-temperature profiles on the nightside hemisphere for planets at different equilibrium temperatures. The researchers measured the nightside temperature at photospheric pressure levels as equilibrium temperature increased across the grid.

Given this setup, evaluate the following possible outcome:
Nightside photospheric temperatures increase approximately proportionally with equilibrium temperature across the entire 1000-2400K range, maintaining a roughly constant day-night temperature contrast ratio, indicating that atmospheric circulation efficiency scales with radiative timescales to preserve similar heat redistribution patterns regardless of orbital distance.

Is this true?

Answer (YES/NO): NO